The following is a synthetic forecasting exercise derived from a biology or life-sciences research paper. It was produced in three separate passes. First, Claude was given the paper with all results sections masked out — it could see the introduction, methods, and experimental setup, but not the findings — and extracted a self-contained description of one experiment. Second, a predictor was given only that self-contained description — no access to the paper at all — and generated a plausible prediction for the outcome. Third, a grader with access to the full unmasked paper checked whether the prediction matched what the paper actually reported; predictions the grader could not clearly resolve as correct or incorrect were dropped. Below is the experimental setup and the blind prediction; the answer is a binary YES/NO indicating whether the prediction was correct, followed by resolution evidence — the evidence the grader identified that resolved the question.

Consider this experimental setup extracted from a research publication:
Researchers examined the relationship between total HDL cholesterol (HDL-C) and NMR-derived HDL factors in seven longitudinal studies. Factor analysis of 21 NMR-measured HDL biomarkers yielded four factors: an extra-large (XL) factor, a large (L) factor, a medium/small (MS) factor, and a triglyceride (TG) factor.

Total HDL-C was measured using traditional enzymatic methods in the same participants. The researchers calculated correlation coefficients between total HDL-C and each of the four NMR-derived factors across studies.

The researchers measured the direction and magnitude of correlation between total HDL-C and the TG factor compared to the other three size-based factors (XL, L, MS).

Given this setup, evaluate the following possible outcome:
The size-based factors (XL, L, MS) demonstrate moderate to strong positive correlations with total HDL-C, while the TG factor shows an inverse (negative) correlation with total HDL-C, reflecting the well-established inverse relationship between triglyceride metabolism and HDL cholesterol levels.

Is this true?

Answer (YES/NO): YES